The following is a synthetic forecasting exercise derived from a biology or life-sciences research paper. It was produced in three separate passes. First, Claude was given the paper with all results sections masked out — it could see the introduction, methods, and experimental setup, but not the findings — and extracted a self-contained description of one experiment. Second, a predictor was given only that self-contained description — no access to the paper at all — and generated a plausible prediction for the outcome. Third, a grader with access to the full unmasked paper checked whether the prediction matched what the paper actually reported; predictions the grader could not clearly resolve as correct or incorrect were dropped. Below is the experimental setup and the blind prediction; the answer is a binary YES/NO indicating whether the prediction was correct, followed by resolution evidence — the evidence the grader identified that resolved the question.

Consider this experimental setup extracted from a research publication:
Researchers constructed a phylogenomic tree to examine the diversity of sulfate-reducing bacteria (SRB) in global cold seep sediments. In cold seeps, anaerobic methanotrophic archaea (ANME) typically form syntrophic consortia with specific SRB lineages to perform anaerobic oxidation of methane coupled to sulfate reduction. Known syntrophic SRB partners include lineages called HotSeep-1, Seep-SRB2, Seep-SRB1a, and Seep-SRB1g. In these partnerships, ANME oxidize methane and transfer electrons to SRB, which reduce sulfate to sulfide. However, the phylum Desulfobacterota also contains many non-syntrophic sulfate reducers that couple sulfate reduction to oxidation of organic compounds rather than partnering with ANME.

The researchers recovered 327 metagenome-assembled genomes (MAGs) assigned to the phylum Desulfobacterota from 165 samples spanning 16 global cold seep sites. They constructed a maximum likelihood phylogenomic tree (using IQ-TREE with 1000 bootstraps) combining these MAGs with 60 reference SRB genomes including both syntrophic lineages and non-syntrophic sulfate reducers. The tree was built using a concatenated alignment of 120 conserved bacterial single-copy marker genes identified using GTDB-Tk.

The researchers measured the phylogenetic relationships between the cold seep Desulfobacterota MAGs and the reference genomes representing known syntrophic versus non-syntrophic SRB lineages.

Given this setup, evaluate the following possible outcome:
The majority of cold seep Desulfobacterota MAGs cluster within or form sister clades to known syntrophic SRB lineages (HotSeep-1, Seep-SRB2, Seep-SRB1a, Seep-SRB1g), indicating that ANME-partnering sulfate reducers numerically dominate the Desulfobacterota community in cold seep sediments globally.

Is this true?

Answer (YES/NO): NO